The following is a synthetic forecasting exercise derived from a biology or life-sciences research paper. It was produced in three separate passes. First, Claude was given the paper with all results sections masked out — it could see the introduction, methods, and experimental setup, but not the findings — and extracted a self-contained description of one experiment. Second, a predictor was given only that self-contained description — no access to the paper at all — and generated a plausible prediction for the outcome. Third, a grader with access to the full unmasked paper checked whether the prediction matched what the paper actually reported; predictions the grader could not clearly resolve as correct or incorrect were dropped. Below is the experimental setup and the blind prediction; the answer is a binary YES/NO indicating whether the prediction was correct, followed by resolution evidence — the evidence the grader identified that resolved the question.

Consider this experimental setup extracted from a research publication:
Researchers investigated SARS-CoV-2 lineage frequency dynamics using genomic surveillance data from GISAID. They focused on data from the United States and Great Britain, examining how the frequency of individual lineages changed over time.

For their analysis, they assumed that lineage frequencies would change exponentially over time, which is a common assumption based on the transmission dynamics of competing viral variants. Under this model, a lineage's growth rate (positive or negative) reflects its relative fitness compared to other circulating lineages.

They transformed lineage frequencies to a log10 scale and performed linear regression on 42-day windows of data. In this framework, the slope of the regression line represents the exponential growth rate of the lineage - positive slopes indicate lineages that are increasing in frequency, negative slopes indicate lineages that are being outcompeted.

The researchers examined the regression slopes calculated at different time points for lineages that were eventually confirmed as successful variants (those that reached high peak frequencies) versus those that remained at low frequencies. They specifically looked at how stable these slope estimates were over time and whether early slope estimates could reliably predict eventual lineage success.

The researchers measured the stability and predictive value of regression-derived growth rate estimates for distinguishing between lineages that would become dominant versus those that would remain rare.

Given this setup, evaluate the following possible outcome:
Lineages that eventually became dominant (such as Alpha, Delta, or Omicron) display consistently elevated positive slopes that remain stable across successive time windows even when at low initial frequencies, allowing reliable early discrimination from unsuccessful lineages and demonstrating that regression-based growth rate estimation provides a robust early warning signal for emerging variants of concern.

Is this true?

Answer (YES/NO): NO